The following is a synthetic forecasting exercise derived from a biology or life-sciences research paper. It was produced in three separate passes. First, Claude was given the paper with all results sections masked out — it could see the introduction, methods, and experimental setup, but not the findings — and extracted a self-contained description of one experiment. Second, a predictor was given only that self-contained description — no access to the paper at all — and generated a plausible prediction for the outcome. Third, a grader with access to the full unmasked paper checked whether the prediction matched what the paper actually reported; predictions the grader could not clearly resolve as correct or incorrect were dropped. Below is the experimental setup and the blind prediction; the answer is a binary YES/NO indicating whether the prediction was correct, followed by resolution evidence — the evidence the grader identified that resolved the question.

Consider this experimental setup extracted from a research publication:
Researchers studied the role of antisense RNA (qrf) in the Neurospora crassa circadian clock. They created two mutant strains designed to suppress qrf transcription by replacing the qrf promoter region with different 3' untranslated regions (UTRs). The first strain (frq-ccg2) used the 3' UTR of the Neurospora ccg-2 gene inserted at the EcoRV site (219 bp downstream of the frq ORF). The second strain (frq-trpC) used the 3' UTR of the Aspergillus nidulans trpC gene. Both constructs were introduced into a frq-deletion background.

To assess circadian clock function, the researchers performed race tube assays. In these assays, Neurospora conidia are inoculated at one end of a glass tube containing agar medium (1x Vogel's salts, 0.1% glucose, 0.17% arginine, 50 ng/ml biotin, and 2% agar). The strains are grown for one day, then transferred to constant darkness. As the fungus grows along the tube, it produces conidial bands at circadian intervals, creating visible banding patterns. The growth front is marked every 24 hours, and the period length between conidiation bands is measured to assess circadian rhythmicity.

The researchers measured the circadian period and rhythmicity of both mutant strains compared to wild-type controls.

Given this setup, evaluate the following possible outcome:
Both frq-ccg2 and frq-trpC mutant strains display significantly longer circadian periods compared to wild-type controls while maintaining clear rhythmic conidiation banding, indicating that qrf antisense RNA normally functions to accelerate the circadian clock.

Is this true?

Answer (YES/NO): NO